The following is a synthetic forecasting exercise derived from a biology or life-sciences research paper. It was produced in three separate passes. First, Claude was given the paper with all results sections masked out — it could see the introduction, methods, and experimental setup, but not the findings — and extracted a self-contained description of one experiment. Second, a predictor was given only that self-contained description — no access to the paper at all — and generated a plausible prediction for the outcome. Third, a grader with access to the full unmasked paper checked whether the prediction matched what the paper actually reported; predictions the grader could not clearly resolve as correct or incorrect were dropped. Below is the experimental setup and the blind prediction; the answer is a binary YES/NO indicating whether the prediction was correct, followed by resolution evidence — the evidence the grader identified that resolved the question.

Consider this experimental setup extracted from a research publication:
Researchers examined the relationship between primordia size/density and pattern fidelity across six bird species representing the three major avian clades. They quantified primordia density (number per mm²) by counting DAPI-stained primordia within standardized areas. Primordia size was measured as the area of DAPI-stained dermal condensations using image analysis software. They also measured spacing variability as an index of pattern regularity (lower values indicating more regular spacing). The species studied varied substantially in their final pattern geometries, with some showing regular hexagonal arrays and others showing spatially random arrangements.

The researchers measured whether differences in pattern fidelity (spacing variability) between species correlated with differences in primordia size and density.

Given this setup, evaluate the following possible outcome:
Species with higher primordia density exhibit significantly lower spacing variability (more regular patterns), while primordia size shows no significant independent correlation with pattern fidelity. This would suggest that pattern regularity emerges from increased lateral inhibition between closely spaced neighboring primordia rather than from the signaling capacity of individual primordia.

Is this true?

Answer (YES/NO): NO